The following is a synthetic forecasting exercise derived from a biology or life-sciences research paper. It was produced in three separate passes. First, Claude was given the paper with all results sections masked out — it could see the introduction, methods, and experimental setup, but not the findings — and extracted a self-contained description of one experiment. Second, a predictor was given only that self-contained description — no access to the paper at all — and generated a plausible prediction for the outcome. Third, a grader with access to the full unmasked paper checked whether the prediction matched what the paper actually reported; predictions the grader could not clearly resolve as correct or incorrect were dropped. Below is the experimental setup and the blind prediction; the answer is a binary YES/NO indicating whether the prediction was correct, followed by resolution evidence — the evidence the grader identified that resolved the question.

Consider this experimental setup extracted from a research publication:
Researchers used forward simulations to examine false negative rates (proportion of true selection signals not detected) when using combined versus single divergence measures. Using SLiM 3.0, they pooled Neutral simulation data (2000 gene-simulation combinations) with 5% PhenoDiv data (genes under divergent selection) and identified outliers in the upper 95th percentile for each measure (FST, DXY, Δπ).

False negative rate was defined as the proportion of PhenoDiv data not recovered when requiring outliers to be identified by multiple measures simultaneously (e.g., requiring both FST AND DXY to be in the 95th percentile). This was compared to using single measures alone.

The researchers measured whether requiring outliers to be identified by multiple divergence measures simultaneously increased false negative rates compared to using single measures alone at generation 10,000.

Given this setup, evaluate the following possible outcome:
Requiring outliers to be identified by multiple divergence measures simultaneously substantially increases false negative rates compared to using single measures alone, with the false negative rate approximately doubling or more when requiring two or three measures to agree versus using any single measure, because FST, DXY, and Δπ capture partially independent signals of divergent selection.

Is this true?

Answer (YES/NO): YES